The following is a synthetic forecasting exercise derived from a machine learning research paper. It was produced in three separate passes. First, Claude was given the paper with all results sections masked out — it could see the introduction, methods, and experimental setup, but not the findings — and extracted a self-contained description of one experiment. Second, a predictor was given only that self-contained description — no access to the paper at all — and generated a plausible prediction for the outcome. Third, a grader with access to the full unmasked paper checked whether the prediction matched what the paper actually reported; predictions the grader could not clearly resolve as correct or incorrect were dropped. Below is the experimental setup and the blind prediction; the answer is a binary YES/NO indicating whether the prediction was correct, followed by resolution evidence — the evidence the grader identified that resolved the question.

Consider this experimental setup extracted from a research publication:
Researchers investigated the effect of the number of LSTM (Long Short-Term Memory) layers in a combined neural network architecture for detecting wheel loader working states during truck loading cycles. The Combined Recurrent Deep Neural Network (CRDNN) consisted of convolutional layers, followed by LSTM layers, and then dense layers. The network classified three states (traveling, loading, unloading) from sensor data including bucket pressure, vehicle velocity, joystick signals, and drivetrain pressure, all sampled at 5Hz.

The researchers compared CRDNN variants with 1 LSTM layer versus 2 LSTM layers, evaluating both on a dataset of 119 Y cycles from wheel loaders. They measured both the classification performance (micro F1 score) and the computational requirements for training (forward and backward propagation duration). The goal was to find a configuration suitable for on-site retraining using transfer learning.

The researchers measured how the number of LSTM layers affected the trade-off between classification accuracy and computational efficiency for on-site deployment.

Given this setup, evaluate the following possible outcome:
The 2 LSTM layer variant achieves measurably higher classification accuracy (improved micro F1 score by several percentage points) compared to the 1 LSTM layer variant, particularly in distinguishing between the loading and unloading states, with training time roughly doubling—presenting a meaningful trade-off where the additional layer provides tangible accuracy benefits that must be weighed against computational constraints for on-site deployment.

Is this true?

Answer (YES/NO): NO